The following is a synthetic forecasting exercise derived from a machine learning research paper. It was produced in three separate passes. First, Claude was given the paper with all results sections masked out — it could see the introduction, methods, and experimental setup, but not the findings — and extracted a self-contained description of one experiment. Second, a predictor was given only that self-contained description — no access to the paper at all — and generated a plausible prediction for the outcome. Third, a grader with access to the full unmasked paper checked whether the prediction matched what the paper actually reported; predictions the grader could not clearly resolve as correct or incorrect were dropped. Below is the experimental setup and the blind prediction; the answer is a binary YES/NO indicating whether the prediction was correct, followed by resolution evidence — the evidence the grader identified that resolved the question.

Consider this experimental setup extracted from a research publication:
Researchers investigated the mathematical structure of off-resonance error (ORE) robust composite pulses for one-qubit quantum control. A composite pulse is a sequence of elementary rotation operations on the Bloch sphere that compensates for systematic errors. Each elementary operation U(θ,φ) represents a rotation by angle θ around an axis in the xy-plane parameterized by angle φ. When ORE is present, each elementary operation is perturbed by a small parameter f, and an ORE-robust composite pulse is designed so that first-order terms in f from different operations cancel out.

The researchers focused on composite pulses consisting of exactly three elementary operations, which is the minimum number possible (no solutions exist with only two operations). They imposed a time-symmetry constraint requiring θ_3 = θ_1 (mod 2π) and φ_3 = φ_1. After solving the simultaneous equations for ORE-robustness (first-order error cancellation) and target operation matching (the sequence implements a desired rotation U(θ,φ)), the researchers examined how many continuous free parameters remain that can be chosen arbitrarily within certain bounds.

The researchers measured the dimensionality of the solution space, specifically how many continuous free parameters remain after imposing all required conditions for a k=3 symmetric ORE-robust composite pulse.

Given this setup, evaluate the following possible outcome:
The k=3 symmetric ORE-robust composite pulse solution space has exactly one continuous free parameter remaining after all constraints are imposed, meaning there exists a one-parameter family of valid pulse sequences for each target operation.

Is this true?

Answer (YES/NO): YES